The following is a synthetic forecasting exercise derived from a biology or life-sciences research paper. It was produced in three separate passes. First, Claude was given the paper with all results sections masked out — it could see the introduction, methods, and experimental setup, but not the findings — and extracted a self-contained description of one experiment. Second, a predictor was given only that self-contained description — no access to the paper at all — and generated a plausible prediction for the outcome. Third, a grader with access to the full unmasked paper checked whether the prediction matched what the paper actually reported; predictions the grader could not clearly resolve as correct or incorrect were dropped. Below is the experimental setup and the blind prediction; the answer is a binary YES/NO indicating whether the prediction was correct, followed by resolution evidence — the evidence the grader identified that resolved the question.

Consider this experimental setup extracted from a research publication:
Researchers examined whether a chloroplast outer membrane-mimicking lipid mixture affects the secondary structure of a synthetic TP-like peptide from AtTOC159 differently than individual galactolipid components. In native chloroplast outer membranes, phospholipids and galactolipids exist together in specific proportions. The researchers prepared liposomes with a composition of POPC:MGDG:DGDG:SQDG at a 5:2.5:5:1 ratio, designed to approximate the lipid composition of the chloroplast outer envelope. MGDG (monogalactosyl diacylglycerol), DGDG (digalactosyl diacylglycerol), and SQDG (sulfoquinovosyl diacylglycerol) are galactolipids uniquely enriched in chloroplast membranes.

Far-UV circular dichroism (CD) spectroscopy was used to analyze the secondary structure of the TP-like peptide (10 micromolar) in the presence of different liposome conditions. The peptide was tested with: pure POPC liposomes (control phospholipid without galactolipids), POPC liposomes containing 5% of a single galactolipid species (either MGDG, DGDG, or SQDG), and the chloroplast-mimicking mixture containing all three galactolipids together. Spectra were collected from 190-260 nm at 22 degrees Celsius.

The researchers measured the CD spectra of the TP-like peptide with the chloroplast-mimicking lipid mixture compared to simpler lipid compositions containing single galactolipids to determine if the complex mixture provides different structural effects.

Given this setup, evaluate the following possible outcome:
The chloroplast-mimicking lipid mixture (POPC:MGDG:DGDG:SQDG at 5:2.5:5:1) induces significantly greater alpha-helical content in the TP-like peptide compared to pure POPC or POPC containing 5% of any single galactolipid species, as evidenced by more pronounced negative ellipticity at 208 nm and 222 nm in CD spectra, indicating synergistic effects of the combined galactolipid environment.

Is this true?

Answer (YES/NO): NO